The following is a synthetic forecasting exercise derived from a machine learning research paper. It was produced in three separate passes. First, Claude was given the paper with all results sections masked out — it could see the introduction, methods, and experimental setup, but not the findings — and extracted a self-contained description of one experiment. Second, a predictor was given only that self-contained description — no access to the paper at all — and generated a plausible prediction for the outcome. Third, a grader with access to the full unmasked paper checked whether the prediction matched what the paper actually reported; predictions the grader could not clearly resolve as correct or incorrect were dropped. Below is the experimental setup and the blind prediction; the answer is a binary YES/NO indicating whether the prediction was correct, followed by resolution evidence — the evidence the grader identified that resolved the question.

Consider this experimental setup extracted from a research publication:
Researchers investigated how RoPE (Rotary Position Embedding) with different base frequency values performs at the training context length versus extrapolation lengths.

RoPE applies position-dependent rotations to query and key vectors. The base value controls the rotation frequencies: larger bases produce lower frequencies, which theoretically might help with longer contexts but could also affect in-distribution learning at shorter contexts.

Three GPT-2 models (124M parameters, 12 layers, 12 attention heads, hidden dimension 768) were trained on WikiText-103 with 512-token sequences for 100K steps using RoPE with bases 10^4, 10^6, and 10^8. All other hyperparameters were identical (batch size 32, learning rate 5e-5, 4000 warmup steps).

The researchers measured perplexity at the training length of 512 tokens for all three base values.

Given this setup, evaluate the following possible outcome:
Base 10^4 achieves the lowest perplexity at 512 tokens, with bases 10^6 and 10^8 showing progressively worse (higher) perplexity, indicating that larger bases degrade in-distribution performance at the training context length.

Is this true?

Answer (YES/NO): NO